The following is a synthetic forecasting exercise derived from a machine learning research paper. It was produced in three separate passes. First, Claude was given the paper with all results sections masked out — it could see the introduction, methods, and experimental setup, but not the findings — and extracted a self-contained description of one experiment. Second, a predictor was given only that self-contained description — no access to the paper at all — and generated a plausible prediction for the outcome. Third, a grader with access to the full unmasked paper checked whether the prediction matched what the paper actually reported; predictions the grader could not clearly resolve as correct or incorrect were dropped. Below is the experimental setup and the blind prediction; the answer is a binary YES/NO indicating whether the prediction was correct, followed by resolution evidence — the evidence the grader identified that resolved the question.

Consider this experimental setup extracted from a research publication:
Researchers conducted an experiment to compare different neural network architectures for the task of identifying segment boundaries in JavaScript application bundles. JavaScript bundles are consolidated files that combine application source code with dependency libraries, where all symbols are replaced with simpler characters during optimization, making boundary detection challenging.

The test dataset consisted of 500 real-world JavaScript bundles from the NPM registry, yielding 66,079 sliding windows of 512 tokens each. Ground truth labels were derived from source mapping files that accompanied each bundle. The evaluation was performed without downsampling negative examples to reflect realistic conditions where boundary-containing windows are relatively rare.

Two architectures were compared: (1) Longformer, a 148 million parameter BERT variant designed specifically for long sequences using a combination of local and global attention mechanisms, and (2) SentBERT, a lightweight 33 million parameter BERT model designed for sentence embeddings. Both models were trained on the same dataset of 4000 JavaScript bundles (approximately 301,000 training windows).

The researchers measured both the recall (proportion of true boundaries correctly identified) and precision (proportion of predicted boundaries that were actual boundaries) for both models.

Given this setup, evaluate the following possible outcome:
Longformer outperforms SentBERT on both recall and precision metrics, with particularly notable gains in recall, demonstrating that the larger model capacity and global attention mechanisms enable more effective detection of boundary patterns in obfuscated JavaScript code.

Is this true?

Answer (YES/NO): NO